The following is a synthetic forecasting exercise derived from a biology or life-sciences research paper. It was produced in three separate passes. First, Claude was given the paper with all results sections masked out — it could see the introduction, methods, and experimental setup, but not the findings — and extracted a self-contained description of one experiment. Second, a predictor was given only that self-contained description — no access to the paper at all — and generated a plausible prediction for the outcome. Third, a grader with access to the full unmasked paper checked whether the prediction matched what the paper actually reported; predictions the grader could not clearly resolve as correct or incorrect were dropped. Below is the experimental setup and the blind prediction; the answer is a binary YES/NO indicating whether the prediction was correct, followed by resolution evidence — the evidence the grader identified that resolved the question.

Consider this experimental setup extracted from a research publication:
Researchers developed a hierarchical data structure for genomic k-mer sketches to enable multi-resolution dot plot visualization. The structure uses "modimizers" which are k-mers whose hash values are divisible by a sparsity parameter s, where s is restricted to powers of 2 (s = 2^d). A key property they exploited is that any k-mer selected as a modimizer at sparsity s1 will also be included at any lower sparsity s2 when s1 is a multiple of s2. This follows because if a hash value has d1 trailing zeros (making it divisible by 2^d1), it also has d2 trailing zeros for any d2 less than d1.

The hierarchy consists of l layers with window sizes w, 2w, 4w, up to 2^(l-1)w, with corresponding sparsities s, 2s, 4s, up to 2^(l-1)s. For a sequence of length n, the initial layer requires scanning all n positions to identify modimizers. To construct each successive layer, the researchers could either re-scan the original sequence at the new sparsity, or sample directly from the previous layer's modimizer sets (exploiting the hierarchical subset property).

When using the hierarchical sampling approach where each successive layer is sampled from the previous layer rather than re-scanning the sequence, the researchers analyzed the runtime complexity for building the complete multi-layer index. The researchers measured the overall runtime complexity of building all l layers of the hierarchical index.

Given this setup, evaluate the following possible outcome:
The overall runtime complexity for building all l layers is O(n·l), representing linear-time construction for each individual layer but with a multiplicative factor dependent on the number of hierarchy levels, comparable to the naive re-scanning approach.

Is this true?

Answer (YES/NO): NO